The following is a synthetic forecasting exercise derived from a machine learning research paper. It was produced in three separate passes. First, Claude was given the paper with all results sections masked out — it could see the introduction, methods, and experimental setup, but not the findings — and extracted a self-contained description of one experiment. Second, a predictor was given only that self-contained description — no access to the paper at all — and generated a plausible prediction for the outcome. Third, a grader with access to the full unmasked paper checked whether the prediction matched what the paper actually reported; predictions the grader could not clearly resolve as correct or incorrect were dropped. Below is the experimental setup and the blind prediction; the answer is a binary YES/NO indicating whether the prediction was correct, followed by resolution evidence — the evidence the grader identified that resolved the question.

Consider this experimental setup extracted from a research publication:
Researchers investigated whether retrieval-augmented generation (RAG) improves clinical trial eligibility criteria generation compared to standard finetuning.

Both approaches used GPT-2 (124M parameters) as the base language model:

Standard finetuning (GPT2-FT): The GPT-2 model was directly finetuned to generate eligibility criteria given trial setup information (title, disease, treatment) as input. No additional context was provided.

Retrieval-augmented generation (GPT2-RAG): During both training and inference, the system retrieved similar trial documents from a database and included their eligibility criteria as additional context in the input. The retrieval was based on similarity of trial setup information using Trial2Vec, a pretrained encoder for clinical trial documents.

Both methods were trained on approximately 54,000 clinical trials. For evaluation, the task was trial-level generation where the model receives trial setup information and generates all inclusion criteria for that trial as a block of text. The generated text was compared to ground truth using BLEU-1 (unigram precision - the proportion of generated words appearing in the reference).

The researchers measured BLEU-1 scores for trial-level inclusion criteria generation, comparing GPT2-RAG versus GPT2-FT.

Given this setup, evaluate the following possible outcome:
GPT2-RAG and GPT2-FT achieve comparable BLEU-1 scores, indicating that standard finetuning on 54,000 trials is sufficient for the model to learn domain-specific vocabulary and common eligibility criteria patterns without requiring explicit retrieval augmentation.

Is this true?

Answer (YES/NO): NO